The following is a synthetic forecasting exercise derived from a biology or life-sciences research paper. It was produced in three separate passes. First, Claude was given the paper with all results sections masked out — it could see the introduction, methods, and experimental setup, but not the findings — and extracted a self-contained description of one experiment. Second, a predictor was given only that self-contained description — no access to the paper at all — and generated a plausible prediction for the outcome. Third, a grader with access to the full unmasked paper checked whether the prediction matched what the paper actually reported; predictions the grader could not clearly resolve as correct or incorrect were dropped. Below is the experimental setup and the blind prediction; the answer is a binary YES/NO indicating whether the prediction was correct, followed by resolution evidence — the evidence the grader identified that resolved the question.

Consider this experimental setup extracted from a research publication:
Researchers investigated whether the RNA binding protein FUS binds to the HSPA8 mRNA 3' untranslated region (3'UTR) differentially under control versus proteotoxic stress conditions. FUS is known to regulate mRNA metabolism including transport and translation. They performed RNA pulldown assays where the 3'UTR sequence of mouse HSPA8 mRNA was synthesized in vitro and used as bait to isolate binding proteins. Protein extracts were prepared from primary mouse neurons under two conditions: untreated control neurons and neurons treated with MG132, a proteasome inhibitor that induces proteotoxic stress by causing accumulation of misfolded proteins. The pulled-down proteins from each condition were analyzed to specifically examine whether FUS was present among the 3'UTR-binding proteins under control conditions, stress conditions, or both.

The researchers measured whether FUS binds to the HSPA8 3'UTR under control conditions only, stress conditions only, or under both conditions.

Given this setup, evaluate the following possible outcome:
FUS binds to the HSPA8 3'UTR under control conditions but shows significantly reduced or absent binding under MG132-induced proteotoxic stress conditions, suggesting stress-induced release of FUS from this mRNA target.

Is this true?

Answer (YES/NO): NO